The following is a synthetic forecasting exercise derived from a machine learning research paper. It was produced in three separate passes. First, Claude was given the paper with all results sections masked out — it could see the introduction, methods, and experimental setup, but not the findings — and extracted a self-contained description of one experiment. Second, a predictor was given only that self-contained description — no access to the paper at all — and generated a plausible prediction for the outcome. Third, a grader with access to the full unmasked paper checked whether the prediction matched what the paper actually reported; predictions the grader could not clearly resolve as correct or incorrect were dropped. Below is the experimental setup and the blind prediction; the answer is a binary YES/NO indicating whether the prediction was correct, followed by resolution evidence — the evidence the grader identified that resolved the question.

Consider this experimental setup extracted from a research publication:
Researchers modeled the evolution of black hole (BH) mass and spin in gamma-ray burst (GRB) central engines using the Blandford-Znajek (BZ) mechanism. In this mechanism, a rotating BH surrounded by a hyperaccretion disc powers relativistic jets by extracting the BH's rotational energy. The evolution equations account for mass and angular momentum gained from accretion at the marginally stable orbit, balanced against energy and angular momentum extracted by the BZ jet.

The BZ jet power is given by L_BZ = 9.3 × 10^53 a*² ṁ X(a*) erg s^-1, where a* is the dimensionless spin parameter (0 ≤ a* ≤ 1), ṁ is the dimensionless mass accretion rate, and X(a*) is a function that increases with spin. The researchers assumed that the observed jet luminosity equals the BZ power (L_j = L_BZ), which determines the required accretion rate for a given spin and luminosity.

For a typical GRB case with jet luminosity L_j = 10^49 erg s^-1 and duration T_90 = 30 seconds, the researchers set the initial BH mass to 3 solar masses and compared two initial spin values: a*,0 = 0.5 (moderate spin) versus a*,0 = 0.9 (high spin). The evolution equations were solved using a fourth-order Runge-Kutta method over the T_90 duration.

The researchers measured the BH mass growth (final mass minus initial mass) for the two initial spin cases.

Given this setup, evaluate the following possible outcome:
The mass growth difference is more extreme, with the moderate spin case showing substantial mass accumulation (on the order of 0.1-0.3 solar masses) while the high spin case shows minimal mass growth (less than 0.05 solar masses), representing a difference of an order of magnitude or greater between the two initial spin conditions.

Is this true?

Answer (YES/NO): NO